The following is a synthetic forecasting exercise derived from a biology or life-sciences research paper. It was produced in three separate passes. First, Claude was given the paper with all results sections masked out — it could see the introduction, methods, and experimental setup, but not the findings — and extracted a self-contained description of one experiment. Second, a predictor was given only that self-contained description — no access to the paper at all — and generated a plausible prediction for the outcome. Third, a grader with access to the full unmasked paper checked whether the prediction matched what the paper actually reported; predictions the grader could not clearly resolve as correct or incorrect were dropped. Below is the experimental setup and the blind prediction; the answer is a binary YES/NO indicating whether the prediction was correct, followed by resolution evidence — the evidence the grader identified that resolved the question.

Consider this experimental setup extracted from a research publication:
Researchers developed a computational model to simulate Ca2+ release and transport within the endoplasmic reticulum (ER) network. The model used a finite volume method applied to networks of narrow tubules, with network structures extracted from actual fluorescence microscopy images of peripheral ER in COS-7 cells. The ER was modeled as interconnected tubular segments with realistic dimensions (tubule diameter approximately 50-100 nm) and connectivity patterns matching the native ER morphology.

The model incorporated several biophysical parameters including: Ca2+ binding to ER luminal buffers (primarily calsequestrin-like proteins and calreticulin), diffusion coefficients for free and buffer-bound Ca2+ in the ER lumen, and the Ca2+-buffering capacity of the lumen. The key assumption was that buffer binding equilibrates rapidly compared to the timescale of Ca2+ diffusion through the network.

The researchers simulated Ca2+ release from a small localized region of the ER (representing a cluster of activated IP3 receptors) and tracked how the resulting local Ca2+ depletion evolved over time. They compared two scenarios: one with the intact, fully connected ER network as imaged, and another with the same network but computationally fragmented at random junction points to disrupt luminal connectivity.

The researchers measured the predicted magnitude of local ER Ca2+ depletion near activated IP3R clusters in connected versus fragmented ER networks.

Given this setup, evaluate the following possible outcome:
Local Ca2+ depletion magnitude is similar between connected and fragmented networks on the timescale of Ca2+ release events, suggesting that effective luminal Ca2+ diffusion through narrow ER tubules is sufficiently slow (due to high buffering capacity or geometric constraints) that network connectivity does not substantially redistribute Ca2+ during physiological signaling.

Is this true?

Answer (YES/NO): NO